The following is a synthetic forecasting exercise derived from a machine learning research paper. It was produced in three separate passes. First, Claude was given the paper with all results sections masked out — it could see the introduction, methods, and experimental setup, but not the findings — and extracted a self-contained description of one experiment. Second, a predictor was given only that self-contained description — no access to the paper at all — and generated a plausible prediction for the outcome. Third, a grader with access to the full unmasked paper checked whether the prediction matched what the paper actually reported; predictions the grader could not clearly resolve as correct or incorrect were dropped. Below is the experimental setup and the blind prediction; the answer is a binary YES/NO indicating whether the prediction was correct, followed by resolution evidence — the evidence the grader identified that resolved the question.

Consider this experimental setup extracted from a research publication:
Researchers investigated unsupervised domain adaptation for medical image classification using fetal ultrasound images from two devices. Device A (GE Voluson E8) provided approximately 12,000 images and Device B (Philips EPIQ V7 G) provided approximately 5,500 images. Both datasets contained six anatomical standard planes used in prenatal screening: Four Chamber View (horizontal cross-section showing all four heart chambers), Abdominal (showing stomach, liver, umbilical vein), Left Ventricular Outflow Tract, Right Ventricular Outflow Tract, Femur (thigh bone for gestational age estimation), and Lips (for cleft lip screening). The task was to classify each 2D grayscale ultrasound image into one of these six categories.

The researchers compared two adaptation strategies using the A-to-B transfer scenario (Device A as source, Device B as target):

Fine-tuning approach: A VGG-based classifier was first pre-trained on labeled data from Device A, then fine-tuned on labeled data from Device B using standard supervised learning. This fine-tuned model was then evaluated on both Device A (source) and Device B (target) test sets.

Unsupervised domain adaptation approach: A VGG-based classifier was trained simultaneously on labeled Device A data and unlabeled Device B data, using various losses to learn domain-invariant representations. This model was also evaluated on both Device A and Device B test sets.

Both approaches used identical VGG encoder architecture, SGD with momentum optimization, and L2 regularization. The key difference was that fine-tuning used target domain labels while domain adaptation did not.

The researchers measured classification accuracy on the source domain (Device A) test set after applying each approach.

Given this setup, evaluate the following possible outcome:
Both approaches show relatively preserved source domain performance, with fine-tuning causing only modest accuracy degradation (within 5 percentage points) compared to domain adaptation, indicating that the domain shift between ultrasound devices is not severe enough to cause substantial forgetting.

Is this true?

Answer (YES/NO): NO